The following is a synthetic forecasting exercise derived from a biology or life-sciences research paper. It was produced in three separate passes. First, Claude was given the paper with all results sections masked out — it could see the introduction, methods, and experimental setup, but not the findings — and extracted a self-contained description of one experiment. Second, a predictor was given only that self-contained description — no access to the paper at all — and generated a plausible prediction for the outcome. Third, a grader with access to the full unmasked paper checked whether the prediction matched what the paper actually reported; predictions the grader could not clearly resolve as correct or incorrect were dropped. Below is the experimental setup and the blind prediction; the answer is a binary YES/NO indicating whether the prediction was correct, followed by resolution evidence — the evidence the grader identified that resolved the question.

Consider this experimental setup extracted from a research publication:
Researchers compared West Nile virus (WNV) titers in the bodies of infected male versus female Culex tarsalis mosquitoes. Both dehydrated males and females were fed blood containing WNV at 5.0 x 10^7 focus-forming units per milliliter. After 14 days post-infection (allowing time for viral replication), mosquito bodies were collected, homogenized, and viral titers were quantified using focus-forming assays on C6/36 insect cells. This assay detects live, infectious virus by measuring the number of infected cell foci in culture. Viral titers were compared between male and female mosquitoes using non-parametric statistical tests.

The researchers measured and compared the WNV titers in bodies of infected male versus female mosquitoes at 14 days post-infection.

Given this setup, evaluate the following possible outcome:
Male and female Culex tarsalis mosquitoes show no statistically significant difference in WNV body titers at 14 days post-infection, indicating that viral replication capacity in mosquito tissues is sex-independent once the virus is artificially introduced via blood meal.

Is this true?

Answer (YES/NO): NO